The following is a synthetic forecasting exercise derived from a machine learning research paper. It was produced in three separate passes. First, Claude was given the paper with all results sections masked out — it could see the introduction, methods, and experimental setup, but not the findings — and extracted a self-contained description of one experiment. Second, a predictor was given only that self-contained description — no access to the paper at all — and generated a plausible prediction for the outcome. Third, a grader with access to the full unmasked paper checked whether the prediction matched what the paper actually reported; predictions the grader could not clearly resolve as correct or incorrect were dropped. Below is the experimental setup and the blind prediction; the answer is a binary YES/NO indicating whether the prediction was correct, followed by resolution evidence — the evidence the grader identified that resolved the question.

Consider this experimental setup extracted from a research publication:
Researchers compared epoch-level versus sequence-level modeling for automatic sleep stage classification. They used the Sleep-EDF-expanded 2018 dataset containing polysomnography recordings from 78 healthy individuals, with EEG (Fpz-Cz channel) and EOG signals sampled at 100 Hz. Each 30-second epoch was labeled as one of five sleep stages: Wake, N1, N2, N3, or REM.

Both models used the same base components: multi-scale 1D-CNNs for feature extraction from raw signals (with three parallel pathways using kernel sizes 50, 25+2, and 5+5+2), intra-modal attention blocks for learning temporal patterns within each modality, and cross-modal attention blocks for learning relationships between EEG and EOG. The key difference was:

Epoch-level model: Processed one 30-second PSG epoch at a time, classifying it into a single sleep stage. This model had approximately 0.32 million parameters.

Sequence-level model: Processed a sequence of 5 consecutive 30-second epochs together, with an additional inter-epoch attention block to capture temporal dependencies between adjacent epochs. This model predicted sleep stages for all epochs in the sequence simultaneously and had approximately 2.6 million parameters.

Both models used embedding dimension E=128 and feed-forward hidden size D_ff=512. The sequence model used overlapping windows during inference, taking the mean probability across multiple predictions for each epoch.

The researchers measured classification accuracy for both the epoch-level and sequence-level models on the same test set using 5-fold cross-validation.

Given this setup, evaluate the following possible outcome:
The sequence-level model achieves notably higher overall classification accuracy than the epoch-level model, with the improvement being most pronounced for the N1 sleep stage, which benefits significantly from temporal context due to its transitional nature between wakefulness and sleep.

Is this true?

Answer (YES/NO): NO